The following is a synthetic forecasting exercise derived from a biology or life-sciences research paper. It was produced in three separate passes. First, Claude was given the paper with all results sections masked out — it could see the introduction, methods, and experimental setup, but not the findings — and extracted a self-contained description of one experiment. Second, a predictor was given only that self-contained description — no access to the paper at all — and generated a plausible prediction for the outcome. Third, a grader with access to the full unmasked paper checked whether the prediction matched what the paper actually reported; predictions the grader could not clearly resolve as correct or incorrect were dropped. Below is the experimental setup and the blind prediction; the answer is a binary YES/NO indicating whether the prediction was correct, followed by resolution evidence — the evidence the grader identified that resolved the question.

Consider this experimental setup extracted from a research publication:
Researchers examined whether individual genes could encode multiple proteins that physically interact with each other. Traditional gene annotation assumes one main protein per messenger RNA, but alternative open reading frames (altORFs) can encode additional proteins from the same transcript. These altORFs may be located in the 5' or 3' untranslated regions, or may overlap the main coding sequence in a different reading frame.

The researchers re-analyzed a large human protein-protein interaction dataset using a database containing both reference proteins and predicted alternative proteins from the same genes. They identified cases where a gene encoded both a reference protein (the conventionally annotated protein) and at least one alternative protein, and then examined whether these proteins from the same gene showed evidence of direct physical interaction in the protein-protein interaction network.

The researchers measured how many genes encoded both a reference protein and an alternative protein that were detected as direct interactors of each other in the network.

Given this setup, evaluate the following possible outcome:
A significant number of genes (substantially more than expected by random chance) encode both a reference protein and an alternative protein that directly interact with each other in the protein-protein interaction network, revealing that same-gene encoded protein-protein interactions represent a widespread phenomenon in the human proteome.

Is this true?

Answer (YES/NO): NO